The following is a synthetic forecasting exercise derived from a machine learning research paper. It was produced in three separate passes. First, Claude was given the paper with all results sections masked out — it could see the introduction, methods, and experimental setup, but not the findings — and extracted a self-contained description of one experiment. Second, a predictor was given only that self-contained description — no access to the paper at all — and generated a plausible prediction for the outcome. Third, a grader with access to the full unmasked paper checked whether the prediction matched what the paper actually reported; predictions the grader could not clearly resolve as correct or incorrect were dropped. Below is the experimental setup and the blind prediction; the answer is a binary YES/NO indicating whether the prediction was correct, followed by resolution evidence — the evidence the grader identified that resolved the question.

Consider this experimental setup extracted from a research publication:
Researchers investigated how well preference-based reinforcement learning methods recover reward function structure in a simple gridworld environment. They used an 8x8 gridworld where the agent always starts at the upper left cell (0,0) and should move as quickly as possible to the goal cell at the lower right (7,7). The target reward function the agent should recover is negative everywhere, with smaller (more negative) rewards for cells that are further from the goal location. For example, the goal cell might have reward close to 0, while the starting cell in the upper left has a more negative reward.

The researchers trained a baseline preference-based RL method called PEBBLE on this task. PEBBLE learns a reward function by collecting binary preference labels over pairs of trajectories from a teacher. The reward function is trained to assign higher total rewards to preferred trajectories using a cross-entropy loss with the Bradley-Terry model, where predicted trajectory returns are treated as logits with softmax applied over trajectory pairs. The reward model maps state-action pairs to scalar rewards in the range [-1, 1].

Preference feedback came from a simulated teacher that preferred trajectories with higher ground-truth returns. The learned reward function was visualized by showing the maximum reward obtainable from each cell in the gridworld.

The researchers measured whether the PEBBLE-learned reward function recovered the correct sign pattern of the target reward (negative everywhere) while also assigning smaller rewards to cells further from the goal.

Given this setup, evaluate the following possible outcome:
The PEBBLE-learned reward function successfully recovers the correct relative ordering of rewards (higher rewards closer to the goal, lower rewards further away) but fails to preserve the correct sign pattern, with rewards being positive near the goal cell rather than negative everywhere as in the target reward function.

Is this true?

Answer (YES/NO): NO